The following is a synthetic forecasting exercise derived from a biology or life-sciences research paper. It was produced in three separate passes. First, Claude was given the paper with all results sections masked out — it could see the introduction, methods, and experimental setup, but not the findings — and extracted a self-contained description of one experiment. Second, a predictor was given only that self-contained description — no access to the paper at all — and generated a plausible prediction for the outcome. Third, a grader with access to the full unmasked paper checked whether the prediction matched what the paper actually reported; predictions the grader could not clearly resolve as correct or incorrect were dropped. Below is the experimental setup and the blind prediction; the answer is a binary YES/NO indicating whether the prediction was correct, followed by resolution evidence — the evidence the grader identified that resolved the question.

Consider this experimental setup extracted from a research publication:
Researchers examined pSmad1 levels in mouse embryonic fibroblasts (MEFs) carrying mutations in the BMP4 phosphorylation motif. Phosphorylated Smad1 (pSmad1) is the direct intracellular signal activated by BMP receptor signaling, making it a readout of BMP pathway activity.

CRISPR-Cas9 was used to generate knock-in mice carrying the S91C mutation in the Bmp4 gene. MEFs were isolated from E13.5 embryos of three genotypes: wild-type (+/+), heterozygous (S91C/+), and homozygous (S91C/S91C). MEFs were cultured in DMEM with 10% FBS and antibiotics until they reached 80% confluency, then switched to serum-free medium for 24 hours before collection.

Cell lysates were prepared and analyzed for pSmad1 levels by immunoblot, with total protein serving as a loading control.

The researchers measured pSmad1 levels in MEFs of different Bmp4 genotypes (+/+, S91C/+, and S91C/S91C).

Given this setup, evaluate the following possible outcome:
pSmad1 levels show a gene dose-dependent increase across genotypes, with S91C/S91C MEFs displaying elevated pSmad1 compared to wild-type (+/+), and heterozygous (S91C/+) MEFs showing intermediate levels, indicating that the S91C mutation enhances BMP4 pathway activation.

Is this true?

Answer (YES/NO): NO